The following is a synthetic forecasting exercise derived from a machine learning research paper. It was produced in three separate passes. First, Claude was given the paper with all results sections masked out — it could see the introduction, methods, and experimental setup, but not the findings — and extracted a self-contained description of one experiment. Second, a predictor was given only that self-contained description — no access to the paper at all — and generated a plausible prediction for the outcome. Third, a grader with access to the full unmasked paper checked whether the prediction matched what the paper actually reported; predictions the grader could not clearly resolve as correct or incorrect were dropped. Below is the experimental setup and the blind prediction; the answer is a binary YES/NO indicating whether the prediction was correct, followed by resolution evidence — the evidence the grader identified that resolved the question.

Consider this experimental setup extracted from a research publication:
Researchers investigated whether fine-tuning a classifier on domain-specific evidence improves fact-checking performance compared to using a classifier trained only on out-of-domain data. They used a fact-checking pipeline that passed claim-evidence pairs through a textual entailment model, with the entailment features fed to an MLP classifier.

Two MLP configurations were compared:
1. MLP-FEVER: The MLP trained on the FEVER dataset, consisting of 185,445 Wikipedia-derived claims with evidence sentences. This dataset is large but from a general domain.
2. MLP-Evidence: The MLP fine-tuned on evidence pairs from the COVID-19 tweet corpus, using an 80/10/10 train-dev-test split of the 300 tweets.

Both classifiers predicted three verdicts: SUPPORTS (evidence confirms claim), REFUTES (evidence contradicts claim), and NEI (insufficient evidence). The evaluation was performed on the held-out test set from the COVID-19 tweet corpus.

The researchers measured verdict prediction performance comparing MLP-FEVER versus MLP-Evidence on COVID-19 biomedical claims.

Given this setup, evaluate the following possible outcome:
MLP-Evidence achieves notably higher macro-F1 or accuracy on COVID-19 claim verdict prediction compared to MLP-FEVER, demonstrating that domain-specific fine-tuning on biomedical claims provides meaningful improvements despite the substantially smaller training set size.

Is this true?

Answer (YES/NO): YES